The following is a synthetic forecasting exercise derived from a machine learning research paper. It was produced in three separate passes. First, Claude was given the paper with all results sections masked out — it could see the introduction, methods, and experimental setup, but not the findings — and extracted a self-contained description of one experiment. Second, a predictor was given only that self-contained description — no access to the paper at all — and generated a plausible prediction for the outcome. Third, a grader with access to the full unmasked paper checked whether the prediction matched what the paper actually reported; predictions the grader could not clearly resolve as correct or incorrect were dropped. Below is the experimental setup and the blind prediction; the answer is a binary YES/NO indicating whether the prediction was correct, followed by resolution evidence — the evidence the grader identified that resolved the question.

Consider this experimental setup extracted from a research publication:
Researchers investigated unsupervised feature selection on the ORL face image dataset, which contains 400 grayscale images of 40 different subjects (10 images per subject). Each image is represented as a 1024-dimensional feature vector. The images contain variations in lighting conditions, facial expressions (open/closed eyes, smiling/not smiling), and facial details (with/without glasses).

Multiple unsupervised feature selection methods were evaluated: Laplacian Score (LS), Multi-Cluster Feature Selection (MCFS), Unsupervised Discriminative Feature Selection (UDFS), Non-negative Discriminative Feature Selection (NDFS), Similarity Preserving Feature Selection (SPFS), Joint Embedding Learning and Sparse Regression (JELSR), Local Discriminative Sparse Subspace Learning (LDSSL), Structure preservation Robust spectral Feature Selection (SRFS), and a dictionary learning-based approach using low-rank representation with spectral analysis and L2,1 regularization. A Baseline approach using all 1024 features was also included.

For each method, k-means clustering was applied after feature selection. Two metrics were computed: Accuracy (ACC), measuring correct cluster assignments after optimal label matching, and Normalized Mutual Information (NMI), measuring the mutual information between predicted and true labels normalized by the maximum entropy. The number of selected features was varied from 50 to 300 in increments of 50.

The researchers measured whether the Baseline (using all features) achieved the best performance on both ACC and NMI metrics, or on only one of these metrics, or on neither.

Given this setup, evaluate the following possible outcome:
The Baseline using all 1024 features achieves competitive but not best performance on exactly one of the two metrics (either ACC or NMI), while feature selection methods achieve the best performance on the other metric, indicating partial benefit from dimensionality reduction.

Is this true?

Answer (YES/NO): NO